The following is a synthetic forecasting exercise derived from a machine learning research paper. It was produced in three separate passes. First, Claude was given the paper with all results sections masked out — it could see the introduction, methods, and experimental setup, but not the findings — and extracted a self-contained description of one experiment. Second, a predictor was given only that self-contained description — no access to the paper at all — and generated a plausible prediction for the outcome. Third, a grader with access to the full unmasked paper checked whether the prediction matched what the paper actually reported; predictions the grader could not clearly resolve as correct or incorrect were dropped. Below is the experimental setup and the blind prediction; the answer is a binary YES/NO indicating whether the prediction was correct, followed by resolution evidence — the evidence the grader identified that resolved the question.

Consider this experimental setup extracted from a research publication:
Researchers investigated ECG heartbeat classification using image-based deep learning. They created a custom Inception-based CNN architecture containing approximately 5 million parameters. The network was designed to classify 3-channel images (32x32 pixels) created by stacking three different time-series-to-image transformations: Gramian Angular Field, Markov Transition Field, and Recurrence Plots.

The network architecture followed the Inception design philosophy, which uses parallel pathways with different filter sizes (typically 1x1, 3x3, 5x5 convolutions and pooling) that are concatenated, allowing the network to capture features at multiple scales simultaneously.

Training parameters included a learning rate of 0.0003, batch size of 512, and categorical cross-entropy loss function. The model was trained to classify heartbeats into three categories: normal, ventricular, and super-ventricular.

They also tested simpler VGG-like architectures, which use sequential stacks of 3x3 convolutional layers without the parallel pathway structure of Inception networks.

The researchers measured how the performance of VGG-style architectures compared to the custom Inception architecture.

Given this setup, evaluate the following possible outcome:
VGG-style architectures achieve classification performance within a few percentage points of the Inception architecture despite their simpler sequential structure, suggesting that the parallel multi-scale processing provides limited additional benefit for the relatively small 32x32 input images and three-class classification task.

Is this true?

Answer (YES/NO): YES